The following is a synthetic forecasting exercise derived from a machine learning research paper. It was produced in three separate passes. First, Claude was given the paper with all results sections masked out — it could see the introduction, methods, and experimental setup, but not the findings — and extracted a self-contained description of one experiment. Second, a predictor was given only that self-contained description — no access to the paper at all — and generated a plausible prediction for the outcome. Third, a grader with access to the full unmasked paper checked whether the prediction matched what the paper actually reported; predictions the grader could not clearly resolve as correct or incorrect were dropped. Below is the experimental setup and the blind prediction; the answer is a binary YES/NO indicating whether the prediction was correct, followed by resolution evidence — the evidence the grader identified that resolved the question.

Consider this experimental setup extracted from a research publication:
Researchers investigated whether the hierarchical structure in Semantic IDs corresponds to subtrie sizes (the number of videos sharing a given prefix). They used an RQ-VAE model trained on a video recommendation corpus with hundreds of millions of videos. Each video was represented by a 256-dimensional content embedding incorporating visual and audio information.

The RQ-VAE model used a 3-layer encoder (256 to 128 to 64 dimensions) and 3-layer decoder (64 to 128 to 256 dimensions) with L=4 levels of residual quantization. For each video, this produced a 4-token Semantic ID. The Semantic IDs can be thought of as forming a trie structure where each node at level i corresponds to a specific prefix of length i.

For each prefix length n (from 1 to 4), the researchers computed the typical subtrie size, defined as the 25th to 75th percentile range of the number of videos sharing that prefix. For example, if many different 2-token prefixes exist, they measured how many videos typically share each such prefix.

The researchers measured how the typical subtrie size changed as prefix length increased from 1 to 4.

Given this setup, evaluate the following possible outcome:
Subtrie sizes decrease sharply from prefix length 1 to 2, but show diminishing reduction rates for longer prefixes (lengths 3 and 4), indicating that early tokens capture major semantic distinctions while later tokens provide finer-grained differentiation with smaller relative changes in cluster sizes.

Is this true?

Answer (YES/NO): YES